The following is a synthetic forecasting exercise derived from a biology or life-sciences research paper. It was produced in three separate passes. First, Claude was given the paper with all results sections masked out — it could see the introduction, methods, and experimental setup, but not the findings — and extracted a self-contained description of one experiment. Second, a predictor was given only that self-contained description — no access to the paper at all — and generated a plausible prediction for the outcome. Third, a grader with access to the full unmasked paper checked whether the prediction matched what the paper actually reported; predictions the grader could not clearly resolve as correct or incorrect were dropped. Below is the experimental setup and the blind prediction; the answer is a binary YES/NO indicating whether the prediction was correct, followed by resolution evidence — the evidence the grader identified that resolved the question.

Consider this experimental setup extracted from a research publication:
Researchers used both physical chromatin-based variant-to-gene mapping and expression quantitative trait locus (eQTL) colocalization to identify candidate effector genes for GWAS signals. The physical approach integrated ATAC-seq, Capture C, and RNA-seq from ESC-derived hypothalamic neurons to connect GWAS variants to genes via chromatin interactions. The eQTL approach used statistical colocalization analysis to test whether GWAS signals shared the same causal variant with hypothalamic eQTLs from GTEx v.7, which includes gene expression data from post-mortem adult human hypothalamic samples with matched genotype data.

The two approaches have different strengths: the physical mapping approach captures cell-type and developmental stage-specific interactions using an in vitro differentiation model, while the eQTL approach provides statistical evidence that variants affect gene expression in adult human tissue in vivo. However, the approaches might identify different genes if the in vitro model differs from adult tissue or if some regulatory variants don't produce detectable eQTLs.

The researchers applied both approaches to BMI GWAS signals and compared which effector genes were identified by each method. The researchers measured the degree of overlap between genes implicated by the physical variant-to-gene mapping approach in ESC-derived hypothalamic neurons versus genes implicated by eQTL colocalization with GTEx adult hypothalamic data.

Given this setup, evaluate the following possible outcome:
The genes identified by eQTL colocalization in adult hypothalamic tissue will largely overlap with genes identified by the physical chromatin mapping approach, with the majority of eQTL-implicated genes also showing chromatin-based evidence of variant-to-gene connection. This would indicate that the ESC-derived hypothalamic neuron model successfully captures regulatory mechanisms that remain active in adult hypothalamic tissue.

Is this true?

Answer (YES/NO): NO